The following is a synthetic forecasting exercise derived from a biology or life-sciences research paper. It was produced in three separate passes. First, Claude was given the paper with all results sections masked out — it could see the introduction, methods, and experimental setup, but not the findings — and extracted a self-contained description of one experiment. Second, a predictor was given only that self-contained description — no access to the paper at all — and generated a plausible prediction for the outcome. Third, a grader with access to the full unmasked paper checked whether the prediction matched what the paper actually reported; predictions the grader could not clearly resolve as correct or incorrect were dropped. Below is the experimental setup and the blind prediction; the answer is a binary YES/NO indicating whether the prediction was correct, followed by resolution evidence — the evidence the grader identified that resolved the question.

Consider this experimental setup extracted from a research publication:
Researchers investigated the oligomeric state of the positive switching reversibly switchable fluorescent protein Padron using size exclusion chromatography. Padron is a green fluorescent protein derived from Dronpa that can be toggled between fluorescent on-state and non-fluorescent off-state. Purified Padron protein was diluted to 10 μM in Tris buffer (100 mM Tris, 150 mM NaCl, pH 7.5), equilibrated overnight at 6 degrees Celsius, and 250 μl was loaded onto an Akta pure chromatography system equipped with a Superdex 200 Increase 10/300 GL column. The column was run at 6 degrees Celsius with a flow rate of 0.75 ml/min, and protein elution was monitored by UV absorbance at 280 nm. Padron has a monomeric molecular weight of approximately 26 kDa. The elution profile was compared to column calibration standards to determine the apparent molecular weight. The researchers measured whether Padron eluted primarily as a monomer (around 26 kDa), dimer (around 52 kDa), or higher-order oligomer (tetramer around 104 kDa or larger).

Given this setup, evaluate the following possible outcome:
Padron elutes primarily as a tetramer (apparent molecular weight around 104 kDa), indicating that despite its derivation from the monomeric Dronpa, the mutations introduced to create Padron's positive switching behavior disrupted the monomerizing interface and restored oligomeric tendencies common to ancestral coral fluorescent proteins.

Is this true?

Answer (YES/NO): NO